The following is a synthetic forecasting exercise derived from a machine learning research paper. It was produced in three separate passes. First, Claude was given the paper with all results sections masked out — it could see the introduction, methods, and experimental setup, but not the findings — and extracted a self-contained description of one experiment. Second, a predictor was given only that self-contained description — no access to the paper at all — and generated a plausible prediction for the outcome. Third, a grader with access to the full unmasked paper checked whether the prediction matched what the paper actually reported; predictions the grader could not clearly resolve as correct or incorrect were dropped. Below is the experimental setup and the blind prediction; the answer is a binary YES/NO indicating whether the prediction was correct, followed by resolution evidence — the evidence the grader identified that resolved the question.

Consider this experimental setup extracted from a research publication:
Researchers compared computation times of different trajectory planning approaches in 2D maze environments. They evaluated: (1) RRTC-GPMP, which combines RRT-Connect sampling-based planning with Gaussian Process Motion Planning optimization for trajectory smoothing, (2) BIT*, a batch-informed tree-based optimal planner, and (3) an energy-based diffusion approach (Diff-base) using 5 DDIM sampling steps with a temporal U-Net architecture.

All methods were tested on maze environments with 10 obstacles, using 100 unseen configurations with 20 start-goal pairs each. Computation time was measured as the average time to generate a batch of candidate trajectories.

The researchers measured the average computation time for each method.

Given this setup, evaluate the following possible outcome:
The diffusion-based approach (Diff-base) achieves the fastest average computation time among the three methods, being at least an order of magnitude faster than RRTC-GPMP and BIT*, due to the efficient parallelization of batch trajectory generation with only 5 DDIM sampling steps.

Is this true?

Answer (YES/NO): NO